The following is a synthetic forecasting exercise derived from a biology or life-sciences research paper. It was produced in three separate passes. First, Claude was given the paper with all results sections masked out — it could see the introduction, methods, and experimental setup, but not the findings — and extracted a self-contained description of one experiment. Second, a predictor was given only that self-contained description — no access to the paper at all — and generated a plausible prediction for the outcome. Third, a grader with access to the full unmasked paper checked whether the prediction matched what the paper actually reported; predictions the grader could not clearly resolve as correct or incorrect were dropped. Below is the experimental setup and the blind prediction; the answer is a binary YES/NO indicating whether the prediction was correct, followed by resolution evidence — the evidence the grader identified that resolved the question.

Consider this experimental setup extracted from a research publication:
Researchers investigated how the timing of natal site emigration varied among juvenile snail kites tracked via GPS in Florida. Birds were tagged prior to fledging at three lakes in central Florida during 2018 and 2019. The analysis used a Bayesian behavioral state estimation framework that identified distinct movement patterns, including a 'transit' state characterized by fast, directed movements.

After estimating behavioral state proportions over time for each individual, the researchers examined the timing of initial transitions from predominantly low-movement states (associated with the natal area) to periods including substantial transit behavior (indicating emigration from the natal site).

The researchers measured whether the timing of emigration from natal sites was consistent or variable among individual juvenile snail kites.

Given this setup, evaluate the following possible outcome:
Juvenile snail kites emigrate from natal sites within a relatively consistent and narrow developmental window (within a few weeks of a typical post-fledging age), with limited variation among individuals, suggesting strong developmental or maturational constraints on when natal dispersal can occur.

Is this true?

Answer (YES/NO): NO